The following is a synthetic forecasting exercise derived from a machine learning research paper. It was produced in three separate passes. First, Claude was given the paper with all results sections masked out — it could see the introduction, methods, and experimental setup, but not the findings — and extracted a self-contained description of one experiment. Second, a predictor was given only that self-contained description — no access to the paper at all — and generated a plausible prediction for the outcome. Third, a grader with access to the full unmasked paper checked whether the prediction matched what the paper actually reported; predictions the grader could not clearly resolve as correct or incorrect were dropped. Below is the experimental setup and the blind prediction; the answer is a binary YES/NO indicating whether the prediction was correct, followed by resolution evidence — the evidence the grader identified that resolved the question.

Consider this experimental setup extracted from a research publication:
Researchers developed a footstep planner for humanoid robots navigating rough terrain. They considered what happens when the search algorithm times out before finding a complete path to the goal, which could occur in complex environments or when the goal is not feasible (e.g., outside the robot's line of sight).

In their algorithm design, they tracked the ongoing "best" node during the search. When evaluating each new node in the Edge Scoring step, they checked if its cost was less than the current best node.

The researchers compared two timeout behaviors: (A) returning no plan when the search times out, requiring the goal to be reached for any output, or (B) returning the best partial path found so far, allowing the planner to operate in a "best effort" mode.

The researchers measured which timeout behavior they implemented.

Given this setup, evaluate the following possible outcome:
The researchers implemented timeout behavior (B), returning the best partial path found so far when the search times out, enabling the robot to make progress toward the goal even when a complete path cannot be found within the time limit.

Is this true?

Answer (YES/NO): YES